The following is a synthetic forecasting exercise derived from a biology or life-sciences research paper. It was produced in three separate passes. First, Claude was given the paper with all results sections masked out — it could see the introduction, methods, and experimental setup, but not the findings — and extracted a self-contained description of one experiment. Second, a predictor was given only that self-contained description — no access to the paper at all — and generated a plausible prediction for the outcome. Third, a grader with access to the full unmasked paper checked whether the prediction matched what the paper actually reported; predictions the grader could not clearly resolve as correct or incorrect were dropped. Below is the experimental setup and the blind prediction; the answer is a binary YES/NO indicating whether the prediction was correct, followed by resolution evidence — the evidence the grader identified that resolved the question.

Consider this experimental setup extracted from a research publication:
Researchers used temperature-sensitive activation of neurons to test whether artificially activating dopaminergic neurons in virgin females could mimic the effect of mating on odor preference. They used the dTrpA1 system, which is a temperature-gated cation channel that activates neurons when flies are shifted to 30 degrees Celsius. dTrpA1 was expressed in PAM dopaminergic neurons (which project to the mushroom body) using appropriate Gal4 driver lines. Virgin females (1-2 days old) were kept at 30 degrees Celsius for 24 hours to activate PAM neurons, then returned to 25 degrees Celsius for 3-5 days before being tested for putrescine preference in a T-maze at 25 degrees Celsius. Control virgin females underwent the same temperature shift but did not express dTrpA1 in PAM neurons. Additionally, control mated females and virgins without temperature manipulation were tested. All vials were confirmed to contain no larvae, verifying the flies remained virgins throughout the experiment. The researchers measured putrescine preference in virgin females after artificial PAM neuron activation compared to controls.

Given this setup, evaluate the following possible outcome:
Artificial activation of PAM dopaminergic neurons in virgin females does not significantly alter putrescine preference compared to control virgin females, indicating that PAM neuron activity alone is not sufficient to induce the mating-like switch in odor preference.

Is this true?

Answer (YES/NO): NO